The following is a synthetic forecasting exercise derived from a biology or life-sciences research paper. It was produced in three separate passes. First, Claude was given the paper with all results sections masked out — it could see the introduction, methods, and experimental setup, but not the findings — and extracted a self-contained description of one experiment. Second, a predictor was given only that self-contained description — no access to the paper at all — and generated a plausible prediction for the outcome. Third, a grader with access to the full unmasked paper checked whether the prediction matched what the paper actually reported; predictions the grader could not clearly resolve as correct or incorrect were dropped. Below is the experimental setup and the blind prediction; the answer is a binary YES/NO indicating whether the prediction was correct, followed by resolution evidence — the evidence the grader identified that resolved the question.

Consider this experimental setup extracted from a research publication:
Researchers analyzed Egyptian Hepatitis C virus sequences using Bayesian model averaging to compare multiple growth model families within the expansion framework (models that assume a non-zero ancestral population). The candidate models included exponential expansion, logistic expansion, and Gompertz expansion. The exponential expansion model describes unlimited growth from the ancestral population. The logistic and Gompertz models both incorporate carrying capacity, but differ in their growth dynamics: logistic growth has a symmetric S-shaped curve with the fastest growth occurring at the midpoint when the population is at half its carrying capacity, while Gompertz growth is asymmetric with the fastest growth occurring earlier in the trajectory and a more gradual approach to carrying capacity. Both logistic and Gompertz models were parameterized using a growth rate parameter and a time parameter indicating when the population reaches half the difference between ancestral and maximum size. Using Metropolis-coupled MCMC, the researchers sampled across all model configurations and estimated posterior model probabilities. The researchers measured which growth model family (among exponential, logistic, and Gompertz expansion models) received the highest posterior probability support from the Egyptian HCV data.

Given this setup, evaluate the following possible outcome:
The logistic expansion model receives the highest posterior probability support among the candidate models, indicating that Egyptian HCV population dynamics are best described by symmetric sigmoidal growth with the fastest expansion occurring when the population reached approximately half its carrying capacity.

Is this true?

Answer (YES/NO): NO